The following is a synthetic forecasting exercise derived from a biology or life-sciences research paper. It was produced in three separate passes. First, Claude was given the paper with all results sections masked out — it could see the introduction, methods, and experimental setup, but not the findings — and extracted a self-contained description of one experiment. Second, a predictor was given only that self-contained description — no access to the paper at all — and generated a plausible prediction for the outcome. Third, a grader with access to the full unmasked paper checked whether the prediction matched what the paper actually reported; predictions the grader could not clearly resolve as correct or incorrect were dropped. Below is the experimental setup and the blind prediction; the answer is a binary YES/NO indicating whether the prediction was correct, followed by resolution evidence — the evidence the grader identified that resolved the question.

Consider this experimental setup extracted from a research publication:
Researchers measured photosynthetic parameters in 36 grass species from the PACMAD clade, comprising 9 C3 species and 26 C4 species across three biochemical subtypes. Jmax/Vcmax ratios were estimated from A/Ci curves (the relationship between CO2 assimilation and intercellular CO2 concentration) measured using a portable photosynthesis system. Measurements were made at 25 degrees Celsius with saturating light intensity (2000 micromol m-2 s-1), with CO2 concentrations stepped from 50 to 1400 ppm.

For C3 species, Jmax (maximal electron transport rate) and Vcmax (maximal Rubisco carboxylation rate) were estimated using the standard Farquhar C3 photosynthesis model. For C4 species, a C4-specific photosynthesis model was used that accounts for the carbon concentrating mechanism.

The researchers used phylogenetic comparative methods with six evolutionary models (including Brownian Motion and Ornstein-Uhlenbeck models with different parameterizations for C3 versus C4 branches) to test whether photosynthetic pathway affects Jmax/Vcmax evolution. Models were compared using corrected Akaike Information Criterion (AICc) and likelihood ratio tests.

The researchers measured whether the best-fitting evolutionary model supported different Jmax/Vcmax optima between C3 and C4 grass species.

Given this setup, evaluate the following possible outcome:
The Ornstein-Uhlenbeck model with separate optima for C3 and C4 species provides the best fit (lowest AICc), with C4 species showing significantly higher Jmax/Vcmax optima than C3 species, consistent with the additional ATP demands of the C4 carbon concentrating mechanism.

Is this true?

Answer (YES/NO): YES